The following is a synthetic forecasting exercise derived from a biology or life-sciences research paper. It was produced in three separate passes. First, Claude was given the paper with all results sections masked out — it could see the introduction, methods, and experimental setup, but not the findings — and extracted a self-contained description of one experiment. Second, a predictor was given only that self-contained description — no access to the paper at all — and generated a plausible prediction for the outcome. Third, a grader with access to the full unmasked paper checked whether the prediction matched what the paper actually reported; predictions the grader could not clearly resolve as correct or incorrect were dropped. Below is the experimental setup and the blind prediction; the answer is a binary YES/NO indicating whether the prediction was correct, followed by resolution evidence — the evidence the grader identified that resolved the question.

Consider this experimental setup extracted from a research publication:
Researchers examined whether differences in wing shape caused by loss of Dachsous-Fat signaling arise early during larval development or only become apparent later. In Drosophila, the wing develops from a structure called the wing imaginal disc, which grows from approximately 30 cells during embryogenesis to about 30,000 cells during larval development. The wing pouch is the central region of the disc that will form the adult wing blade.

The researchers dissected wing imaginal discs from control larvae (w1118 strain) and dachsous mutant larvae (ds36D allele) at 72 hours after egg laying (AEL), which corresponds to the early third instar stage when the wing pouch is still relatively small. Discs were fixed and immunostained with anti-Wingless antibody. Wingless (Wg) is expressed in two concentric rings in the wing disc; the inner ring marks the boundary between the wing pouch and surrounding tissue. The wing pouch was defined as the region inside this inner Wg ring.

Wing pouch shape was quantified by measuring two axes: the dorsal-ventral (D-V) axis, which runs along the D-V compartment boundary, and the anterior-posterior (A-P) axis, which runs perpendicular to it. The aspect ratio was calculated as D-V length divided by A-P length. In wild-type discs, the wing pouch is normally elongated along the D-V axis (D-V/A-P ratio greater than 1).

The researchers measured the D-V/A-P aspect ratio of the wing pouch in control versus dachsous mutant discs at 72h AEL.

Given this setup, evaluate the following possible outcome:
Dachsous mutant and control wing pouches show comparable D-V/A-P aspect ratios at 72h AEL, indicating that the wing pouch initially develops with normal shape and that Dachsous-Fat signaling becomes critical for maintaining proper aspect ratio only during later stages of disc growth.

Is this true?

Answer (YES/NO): NO